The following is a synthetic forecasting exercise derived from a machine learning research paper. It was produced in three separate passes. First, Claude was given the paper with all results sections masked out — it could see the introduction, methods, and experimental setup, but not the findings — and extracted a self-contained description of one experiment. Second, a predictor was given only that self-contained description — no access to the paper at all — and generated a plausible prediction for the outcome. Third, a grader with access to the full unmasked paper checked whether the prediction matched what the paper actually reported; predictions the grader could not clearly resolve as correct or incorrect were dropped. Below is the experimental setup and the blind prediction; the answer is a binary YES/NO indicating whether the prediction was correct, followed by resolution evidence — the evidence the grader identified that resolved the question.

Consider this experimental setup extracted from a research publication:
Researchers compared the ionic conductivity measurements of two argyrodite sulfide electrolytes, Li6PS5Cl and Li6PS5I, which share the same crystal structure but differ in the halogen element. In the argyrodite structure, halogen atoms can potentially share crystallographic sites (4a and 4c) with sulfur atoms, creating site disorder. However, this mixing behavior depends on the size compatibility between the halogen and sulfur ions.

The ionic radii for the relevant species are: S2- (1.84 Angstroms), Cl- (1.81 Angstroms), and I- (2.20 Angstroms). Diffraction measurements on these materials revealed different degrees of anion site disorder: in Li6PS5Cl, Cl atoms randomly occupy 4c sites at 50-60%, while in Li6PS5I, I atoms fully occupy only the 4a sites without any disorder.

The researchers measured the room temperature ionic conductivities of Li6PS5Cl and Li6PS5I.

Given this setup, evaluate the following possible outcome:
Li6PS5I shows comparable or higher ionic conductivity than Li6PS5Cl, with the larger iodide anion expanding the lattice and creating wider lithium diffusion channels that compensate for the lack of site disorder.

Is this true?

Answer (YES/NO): NO